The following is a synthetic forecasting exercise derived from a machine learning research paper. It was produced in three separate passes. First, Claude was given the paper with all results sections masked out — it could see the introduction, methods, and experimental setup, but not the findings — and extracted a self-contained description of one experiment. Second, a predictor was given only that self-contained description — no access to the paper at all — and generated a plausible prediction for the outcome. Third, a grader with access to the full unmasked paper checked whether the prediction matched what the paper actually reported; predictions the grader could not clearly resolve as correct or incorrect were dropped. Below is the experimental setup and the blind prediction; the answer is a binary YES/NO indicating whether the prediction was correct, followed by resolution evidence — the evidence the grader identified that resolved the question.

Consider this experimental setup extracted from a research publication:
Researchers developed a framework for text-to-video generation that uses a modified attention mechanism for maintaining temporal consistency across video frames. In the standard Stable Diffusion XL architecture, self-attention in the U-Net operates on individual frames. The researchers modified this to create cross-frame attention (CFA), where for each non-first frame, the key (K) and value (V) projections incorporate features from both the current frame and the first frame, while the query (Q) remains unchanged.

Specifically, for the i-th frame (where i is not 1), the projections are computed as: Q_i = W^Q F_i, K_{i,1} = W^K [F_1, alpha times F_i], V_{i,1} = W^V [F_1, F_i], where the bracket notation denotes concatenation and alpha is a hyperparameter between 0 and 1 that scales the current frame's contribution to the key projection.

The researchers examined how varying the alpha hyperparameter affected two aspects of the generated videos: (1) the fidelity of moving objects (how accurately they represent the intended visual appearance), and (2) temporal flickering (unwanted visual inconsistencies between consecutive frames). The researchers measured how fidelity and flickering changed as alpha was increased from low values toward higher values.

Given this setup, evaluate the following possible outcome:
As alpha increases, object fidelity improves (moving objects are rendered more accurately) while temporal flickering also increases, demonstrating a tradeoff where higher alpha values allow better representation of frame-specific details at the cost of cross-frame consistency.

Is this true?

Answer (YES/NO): YES